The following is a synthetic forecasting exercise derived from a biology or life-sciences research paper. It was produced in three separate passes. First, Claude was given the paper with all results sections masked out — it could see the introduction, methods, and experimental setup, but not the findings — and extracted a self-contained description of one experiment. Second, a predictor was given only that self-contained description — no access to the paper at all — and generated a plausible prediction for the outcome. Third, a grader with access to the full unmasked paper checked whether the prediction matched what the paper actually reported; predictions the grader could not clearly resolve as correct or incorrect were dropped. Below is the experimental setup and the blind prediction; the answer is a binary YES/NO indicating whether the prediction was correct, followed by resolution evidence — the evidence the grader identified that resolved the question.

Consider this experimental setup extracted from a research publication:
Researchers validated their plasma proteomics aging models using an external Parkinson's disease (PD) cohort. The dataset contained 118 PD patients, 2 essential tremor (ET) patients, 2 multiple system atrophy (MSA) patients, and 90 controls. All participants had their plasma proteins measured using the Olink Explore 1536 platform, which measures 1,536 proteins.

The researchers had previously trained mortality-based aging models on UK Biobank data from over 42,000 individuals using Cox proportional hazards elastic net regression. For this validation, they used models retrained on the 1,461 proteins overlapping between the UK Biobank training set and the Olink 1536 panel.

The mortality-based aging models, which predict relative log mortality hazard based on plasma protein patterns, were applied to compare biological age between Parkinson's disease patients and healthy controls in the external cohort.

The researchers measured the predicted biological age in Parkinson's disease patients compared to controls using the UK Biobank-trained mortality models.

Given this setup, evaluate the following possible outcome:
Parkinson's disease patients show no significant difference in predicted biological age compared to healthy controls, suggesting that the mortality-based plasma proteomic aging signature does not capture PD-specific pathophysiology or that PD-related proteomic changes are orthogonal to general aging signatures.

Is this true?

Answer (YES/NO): YES